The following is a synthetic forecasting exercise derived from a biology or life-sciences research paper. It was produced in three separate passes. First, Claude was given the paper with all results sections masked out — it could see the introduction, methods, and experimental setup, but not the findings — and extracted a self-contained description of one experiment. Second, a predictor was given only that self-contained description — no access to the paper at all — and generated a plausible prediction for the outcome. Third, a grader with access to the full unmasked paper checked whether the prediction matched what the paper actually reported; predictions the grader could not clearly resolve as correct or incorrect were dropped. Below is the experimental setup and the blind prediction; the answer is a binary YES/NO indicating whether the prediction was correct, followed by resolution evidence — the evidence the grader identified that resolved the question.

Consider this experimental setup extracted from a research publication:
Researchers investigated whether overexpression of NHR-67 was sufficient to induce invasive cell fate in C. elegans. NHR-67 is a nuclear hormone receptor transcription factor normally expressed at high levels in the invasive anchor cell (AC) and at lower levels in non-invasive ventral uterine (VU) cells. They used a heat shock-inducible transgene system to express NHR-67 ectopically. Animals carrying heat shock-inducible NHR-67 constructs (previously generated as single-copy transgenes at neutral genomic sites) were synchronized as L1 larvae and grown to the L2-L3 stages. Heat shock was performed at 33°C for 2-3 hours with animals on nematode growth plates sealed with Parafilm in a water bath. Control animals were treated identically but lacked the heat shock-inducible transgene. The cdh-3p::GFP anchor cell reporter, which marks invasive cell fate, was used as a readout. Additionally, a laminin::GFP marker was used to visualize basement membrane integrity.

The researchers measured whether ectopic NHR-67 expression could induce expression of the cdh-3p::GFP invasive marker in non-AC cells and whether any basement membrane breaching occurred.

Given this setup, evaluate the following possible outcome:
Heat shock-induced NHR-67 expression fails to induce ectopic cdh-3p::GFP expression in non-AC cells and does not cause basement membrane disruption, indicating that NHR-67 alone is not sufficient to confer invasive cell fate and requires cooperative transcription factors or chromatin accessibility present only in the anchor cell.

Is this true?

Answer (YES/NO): NO